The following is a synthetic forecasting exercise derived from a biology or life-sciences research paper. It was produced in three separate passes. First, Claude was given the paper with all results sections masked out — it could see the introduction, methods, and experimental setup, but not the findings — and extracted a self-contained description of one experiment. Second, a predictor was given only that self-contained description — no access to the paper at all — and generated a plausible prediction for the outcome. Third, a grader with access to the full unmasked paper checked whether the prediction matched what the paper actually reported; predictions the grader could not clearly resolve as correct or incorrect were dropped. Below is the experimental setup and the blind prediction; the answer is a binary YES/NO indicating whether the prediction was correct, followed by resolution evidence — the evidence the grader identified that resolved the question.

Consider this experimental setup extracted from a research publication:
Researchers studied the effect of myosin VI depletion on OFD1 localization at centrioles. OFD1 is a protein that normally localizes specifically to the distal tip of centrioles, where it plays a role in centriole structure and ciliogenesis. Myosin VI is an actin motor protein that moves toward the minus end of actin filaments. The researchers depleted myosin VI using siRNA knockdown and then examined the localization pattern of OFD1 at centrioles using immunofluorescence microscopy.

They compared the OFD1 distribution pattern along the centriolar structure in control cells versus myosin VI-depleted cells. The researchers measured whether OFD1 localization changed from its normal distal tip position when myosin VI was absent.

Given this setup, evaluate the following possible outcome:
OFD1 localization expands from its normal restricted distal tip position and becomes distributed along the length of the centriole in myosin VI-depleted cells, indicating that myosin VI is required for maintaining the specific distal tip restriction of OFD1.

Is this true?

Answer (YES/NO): YES